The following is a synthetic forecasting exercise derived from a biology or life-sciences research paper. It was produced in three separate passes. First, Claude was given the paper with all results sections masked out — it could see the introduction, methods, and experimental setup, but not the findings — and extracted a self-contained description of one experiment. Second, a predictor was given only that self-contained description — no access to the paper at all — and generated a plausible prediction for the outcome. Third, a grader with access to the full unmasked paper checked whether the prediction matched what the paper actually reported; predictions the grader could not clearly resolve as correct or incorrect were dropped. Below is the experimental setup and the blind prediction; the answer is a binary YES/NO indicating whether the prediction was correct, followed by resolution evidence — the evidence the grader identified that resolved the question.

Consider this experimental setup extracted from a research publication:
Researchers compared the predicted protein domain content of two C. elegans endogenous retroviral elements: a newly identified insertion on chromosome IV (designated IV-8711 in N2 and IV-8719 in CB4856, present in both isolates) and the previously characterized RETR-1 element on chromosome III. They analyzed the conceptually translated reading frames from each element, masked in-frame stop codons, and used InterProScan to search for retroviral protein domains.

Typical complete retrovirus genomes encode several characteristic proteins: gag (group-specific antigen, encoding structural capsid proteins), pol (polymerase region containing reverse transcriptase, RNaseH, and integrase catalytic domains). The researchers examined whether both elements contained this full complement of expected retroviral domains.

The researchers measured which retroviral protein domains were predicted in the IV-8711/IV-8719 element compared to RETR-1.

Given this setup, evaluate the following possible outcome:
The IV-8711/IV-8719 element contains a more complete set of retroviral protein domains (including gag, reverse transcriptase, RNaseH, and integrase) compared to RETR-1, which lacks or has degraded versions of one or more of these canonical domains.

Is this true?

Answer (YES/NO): YES